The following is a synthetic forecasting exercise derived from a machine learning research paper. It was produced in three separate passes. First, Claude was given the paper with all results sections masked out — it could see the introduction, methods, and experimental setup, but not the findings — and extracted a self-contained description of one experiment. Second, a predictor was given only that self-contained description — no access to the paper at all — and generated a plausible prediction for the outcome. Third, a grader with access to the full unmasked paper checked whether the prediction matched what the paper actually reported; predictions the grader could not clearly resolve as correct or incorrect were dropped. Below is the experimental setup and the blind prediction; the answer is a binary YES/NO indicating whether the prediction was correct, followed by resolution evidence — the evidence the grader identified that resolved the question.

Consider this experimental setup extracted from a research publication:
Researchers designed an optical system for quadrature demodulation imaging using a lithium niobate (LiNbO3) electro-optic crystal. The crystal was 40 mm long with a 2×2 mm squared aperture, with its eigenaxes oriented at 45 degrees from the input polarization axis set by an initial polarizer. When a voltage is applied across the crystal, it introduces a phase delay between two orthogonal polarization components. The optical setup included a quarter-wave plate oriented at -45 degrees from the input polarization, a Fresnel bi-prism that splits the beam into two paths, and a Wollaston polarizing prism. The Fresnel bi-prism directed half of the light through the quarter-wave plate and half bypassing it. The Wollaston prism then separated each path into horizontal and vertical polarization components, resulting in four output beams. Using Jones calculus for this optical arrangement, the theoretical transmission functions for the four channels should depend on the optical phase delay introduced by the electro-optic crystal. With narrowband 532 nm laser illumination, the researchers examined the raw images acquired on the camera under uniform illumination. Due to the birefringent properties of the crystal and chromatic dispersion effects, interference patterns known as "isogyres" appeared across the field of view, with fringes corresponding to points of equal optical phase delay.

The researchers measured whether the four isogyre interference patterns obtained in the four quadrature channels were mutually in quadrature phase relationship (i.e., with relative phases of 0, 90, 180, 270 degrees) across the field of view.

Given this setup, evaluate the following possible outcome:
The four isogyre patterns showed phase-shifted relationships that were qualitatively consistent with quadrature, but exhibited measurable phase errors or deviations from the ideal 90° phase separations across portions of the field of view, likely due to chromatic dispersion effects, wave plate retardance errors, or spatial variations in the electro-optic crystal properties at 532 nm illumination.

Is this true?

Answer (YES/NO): NO